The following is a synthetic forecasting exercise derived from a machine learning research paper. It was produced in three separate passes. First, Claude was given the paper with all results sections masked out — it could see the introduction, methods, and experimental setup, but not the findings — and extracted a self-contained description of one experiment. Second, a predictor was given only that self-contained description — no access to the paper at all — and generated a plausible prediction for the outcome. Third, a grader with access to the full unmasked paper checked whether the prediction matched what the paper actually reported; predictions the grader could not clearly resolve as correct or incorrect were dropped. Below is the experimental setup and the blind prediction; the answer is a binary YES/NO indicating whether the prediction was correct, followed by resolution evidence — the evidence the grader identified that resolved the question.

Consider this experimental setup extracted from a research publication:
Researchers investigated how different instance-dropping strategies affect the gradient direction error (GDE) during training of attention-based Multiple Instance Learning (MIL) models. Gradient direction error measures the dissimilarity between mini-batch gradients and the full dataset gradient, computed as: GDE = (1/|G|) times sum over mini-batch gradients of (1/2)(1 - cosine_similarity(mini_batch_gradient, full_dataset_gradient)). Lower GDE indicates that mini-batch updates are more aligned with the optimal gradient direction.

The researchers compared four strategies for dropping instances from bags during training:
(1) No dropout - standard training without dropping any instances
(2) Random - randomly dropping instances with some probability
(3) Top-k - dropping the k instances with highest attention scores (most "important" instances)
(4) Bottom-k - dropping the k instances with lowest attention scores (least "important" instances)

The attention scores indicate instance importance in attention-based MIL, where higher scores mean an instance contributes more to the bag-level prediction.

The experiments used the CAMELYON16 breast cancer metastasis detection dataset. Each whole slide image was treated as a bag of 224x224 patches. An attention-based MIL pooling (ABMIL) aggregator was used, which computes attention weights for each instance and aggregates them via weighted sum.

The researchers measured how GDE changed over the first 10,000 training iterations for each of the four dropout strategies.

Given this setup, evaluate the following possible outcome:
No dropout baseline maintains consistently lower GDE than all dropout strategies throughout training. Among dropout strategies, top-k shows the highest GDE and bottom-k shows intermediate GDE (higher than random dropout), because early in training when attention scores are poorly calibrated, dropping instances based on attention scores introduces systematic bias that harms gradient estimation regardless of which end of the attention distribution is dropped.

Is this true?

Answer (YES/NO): NO